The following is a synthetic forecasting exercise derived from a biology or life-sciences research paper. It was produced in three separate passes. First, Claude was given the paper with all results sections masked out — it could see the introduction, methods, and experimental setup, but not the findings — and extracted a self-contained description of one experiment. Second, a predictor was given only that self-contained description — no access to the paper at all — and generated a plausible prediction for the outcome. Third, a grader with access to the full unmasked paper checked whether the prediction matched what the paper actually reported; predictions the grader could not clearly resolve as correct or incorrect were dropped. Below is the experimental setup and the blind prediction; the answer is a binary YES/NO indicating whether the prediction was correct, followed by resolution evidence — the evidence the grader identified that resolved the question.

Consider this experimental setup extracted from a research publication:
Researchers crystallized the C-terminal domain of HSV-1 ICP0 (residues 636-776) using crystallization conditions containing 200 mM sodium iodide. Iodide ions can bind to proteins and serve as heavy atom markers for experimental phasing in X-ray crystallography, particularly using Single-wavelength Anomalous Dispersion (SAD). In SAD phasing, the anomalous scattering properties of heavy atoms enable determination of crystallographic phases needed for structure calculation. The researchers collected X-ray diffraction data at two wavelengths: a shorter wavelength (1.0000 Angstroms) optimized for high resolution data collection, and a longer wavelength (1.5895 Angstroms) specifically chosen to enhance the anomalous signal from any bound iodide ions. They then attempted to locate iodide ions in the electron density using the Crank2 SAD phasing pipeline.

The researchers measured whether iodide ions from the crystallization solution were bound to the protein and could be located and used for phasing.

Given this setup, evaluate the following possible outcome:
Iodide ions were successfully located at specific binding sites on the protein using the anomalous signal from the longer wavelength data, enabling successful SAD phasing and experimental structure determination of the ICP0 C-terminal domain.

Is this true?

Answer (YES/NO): YES